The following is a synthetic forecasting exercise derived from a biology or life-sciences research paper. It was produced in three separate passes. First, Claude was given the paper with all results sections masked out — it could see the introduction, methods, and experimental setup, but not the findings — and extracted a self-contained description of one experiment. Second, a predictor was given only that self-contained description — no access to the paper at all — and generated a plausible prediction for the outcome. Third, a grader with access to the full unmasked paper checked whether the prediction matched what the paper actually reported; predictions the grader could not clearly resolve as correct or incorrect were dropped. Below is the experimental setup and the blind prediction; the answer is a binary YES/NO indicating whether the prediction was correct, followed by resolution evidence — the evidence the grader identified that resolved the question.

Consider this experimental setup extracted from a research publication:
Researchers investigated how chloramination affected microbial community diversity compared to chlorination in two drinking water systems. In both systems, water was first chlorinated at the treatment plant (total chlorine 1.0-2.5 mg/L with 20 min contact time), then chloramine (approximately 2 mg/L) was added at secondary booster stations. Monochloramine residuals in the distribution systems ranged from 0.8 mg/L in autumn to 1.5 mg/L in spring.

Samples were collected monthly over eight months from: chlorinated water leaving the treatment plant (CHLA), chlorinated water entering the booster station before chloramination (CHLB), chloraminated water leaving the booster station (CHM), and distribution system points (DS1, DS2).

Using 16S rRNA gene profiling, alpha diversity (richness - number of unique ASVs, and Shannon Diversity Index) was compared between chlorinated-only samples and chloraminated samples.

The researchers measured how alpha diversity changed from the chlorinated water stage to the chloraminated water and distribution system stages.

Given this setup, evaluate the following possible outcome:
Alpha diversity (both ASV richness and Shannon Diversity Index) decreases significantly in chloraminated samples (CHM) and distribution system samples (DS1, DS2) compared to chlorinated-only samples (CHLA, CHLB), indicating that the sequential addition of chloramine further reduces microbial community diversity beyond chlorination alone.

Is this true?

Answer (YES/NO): NO